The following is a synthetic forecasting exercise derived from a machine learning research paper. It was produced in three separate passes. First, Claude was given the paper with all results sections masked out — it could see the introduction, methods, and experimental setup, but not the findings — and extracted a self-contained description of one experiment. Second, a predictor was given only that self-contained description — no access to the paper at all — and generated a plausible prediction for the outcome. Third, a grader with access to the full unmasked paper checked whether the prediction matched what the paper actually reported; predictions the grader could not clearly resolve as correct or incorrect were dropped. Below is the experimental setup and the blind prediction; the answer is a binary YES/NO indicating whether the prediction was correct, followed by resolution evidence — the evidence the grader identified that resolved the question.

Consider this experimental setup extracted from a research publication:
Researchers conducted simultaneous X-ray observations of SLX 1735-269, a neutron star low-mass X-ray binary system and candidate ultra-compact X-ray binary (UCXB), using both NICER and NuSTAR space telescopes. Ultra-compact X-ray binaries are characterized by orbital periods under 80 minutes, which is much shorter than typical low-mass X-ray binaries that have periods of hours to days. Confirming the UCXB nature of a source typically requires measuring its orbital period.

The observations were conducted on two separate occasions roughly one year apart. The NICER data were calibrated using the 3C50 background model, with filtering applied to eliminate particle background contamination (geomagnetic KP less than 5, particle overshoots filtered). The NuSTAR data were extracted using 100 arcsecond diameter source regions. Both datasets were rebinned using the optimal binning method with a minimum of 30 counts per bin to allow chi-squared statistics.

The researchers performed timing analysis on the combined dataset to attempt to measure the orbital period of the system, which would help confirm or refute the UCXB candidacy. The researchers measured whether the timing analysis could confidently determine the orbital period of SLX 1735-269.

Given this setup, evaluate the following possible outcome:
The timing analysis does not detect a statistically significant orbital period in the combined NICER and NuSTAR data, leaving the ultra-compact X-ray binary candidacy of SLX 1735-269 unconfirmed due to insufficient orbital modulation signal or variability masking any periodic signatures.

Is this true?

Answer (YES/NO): YES